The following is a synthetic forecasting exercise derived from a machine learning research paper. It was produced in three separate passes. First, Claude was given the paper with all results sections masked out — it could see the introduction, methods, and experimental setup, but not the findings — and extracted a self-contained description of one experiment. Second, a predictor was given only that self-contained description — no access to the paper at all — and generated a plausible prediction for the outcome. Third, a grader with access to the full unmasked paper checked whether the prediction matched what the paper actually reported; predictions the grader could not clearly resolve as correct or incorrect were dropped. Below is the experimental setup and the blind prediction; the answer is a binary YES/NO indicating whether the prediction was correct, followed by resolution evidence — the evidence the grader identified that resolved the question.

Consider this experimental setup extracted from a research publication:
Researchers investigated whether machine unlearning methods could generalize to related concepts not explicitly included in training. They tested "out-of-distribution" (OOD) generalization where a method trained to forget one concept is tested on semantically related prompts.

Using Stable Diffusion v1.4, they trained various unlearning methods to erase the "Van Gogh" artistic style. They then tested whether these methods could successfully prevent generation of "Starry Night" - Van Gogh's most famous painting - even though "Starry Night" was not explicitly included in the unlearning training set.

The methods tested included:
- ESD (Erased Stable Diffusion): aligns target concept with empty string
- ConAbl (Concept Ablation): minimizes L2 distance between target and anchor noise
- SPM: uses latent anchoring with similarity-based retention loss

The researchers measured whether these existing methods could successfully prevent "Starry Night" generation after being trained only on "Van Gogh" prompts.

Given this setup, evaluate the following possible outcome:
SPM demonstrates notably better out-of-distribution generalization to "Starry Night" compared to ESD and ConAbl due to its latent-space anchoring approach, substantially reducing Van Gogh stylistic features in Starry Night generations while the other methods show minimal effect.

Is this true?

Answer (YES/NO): NO